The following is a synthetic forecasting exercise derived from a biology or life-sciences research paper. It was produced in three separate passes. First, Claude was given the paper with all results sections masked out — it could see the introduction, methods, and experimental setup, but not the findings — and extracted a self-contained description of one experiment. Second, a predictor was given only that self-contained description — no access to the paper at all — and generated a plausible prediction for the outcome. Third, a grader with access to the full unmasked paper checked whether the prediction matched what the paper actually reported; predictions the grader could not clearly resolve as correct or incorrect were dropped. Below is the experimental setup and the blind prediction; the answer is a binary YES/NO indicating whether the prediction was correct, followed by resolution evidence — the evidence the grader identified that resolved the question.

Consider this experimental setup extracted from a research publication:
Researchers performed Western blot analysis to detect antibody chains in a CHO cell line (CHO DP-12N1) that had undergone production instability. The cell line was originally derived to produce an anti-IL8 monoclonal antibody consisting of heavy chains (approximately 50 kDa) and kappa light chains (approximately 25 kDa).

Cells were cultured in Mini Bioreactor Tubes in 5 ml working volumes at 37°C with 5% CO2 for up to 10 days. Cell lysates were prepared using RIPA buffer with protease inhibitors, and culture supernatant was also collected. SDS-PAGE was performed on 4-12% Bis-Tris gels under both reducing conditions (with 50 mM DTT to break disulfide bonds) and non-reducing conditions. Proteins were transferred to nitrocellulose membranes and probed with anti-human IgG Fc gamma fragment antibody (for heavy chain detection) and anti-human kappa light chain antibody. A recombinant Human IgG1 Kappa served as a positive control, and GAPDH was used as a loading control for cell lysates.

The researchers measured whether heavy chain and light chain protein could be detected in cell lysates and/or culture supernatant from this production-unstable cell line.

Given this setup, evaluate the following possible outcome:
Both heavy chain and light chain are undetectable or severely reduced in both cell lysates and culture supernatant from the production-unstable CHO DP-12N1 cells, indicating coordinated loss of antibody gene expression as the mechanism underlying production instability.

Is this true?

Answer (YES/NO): NO